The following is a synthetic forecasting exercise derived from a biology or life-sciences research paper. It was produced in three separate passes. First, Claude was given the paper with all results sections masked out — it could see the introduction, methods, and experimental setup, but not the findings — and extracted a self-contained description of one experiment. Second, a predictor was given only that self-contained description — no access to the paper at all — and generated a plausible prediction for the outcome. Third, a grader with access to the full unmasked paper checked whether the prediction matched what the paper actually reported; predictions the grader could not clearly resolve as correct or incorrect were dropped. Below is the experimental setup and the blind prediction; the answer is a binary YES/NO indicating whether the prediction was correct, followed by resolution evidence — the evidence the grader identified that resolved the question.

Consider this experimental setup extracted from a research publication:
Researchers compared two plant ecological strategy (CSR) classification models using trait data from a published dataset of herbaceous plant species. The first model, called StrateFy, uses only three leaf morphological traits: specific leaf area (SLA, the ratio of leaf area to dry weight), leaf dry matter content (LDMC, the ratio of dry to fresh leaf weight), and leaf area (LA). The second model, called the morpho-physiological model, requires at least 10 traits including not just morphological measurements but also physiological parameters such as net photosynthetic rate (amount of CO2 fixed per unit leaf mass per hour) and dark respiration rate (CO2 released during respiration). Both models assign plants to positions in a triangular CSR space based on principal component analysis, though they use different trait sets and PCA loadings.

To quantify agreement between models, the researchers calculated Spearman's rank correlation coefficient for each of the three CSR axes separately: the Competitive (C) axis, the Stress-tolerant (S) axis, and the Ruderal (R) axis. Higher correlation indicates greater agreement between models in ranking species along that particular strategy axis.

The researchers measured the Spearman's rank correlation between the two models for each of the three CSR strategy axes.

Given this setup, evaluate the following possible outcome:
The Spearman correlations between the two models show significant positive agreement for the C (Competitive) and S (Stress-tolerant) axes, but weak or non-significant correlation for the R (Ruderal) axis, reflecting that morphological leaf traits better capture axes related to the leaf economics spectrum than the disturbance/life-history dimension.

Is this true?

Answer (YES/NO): NO